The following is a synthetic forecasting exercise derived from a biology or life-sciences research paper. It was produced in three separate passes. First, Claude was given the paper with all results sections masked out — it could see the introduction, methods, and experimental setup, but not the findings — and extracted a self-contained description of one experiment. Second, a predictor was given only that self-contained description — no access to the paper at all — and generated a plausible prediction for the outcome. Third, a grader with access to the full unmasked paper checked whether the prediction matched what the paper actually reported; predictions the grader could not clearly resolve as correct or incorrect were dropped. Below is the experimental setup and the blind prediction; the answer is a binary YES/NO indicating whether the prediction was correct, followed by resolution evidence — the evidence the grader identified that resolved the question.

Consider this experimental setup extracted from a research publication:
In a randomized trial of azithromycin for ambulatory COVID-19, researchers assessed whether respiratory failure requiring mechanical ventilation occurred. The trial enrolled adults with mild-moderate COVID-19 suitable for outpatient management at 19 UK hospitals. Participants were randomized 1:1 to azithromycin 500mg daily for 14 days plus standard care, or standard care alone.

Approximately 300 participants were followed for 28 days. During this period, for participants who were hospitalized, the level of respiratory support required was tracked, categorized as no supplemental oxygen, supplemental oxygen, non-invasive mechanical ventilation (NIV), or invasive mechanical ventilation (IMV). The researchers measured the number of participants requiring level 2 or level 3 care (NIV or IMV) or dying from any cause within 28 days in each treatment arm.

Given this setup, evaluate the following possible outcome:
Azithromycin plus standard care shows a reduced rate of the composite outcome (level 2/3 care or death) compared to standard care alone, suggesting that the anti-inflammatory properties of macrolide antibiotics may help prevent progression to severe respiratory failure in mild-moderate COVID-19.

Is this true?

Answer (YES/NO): NO